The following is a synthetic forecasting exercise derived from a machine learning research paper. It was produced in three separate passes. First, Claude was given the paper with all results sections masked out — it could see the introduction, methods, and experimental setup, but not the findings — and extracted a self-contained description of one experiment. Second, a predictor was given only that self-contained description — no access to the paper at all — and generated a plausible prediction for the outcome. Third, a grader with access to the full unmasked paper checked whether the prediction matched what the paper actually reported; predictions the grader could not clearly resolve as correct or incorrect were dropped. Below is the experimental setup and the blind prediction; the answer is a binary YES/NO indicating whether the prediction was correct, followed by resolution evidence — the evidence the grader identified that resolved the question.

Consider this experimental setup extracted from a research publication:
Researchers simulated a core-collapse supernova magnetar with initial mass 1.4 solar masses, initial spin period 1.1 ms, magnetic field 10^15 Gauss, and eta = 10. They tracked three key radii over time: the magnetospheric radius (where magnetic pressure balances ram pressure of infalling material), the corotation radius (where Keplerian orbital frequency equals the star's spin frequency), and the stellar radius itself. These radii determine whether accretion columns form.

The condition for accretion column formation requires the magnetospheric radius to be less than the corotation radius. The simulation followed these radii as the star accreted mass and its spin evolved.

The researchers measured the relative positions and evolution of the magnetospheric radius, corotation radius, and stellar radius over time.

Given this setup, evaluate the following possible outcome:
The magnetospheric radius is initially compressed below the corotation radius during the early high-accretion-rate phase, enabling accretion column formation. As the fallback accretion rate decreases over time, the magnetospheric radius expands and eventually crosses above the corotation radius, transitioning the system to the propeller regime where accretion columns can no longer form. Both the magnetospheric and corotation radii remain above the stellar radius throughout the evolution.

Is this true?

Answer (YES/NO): NO